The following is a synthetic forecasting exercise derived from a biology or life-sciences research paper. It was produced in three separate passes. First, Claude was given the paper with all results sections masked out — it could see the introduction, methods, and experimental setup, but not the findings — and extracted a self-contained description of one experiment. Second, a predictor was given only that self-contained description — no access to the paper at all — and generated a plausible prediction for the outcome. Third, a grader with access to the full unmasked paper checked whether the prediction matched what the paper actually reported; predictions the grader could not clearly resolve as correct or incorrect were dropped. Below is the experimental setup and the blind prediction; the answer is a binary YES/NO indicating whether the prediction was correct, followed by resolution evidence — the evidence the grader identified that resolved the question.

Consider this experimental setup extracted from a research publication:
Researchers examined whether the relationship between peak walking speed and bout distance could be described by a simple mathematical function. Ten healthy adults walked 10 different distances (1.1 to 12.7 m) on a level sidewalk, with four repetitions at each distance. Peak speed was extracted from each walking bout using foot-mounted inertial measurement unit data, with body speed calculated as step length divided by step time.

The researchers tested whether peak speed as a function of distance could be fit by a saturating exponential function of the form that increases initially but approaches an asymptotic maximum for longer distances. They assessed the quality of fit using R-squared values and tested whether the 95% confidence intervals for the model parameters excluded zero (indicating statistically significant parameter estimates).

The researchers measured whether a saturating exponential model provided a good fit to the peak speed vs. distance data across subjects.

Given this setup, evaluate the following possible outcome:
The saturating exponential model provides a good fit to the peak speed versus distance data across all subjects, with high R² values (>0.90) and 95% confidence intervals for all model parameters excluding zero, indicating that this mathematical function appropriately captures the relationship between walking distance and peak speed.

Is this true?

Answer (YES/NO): NO